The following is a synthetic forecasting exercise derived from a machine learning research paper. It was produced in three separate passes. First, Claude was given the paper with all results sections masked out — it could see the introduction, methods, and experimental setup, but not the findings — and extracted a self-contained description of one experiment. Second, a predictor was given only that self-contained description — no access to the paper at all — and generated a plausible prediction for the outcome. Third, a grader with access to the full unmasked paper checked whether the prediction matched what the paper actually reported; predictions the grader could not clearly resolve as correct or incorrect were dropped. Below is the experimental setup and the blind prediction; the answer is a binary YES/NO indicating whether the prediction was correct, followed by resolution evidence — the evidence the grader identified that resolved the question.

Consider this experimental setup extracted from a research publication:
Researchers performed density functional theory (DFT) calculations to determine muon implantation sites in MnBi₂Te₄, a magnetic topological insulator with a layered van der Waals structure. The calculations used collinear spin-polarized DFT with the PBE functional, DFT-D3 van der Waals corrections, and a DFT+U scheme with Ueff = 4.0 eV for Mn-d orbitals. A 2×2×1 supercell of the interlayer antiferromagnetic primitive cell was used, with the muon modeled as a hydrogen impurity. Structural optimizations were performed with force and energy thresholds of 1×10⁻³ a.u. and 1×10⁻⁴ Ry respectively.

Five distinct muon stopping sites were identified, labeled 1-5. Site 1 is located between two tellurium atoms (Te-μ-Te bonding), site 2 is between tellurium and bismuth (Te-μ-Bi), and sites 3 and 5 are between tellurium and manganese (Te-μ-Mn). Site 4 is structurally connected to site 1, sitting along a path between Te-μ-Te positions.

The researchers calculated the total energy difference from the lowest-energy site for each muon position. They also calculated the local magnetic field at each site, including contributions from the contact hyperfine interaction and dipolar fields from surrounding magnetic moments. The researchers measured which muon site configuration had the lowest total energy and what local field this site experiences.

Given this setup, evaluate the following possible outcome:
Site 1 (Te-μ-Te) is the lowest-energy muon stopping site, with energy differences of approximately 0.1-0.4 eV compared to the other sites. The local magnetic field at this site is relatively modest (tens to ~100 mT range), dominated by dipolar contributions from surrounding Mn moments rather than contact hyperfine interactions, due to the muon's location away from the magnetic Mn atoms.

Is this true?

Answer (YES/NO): NO